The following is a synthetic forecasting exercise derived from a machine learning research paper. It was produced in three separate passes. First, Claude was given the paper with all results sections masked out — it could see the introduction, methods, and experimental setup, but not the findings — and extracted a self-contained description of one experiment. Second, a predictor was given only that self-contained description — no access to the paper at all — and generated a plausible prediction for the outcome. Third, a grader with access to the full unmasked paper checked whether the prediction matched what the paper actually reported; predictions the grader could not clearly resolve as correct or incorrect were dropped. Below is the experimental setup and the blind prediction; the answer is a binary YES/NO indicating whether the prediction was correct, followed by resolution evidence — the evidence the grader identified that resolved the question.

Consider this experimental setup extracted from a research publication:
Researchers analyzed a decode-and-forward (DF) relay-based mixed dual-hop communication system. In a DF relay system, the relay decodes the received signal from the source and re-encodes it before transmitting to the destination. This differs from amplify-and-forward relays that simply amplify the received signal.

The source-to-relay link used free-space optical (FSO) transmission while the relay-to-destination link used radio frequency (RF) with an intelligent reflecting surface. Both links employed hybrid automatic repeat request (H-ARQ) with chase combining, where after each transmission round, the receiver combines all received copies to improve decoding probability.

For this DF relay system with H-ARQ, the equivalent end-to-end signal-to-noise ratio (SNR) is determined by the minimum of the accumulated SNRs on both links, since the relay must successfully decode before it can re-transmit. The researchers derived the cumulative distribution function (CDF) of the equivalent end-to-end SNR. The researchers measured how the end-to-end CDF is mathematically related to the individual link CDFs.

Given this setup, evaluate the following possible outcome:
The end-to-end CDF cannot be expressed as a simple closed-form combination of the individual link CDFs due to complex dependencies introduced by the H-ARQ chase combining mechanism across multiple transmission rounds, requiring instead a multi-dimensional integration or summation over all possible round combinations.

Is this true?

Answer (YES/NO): NO